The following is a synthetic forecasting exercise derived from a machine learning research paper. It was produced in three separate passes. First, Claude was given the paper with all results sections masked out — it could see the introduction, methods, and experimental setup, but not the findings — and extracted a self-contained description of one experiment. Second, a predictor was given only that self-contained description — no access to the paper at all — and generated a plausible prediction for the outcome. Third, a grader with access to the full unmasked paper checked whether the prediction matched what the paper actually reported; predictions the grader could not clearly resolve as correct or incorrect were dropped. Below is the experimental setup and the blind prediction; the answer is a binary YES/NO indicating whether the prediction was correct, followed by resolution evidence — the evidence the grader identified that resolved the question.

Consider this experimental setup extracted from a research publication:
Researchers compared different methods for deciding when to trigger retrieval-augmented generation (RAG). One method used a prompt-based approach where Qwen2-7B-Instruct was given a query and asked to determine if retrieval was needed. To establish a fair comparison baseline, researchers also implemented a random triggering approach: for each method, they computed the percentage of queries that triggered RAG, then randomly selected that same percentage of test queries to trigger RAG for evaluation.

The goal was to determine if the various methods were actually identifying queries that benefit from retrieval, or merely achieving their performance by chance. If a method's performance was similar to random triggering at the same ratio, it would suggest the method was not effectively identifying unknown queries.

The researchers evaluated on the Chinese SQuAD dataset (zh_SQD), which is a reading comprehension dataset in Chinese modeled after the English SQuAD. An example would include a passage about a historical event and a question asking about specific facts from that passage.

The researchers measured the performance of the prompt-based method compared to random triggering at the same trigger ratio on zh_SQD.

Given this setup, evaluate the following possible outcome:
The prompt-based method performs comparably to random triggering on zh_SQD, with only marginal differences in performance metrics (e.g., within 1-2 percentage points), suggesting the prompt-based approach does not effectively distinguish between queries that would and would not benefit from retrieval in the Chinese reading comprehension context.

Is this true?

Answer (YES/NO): YES